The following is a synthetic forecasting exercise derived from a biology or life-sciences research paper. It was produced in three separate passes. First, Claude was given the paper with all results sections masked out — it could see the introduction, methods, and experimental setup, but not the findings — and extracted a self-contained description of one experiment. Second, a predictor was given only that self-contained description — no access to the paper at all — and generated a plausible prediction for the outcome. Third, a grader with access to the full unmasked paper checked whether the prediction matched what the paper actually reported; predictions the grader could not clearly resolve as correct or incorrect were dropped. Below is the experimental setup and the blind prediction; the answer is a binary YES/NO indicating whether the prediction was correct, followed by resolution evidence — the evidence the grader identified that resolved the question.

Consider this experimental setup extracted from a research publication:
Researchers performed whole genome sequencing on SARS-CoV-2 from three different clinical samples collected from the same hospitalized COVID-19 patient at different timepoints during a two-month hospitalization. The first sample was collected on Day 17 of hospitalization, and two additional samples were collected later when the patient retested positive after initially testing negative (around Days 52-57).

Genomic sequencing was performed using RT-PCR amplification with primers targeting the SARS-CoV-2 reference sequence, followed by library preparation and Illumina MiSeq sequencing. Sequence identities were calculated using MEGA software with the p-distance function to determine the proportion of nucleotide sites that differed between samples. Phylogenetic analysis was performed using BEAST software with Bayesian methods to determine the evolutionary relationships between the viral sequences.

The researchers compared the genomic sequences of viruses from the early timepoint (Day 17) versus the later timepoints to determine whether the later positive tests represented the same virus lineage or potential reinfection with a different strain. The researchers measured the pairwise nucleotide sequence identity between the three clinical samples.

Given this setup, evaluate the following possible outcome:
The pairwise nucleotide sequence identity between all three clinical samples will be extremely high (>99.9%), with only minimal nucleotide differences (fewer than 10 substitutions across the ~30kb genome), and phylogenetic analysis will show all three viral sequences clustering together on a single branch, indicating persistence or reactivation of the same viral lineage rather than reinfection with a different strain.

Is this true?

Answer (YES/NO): YES